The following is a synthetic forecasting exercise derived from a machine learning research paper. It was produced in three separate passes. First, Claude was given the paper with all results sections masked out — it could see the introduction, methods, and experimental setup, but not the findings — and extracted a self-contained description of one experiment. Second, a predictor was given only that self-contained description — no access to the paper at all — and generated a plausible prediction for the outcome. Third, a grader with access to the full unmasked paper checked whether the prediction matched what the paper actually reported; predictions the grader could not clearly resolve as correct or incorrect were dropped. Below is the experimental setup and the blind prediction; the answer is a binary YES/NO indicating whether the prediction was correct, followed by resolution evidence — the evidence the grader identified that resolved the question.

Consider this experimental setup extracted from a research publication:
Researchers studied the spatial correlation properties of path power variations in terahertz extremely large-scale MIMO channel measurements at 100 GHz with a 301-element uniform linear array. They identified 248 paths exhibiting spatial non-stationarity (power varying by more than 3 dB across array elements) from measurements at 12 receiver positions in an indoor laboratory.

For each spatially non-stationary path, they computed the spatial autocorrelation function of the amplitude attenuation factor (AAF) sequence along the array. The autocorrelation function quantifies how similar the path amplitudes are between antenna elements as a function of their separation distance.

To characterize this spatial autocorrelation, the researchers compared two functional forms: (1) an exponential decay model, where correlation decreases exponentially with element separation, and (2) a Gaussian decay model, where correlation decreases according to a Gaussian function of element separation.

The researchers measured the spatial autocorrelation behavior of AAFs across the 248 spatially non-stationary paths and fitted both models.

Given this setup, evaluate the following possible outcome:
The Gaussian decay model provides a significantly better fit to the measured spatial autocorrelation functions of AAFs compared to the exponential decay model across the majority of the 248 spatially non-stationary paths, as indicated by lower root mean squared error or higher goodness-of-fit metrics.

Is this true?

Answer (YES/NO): NO